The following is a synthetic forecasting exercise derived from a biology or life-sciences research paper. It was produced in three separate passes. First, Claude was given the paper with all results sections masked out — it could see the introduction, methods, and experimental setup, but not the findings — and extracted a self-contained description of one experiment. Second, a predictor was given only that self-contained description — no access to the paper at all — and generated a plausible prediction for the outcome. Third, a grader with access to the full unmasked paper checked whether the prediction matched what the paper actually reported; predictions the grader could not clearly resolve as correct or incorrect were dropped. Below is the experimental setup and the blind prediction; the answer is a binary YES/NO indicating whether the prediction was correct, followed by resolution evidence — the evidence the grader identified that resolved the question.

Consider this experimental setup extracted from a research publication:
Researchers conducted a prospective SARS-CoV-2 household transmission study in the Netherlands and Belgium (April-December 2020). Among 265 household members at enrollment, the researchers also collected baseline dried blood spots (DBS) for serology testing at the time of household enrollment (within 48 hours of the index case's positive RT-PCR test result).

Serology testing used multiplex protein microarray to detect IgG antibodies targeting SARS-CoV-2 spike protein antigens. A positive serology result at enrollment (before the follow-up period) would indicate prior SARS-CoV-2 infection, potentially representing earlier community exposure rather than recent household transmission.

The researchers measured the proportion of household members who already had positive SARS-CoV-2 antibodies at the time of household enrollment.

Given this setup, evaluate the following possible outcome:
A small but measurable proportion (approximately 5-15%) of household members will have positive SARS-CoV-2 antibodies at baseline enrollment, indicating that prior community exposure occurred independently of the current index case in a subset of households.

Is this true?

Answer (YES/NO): NO